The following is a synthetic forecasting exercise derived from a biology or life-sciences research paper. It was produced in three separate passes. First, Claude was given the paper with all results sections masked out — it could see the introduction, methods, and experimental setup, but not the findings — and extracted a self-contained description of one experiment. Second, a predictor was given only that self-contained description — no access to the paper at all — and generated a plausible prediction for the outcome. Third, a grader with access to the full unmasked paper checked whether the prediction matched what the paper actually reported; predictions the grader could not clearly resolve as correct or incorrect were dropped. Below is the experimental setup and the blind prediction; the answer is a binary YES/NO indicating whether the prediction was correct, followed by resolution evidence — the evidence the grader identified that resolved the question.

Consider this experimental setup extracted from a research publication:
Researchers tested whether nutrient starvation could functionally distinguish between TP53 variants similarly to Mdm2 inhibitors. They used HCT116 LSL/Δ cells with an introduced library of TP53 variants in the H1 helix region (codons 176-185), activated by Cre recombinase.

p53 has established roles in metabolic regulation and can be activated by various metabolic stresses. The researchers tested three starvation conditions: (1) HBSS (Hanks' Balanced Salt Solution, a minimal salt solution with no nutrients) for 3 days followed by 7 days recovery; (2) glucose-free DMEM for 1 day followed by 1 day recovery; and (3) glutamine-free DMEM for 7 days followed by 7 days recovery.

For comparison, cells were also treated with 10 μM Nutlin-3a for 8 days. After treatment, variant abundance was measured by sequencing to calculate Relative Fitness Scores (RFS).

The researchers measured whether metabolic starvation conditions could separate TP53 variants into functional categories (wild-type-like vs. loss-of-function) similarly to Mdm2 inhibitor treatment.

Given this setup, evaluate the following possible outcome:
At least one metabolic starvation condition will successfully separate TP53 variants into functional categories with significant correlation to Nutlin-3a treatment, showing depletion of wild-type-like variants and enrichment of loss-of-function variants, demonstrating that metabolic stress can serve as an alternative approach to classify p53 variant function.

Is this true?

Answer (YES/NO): YES